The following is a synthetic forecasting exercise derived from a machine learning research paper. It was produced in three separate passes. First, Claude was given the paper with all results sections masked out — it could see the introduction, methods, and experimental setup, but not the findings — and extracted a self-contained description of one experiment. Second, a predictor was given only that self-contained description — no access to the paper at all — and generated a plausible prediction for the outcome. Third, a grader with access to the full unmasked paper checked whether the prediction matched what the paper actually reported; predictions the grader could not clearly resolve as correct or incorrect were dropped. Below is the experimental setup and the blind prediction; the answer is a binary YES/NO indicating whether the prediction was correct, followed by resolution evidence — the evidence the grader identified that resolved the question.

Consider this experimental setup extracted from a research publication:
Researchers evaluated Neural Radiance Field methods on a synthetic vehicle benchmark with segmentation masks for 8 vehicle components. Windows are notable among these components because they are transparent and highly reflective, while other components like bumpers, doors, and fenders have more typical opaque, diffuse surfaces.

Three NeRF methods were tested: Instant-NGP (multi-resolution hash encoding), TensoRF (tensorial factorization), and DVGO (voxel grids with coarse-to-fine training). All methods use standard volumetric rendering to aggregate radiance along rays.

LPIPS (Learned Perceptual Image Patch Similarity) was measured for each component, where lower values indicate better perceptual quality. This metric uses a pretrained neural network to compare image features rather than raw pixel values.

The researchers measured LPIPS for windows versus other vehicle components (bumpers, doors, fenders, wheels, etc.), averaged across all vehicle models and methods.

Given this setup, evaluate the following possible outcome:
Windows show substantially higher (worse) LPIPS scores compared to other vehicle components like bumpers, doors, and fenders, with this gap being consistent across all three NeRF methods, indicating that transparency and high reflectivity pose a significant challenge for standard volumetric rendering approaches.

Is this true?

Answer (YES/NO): YES